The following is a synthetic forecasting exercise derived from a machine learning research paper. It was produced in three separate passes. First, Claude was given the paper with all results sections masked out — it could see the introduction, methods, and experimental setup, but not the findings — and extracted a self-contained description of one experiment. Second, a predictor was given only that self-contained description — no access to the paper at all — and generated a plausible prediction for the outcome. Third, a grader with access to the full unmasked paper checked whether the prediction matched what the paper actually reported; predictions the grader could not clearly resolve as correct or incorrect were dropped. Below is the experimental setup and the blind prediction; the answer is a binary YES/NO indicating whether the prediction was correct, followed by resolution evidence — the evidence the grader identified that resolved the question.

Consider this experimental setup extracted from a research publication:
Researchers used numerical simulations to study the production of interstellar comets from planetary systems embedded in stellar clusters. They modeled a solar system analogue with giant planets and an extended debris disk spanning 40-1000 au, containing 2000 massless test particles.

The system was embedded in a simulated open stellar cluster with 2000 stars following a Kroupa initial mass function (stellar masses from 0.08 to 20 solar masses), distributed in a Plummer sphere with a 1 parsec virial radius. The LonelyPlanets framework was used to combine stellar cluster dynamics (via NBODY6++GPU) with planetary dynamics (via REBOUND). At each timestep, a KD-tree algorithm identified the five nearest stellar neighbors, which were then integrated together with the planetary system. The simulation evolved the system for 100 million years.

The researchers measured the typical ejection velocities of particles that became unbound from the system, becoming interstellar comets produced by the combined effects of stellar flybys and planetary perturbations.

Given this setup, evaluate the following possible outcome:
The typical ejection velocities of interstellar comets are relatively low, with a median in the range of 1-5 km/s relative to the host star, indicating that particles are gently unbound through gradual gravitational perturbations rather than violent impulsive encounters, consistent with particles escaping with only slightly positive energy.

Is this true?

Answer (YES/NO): YES